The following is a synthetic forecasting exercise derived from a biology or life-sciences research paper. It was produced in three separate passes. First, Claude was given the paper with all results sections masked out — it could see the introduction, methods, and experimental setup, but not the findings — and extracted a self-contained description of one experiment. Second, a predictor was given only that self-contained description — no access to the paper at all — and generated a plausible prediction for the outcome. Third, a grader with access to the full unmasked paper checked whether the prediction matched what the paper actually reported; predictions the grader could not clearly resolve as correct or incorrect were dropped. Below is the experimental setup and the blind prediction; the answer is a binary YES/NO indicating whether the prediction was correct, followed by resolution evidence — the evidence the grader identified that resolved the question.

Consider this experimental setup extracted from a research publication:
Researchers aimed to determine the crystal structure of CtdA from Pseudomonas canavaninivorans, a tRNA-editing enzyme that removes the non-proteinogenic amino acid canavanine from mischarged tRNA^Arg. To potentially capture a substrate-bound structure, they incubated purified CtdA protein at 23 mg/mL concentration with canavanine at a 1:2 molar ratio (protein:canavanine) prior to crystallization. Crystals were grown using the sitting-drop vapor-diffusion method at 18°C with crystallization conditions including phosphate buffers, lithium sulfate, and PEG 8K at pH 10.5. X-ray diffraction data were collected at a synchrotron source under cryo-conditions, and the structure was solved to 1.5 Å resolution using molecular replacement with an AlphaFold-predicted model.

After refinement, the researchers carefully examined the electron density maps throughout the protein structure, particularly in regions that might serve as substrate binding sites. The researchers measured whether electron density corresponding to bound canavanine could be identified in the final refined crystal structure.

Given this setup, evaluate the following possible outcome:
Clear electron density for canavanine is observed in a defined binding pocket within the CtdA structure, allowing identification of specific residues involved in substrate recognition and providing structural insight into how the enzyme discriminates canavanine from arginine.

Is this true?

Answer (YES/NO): NO